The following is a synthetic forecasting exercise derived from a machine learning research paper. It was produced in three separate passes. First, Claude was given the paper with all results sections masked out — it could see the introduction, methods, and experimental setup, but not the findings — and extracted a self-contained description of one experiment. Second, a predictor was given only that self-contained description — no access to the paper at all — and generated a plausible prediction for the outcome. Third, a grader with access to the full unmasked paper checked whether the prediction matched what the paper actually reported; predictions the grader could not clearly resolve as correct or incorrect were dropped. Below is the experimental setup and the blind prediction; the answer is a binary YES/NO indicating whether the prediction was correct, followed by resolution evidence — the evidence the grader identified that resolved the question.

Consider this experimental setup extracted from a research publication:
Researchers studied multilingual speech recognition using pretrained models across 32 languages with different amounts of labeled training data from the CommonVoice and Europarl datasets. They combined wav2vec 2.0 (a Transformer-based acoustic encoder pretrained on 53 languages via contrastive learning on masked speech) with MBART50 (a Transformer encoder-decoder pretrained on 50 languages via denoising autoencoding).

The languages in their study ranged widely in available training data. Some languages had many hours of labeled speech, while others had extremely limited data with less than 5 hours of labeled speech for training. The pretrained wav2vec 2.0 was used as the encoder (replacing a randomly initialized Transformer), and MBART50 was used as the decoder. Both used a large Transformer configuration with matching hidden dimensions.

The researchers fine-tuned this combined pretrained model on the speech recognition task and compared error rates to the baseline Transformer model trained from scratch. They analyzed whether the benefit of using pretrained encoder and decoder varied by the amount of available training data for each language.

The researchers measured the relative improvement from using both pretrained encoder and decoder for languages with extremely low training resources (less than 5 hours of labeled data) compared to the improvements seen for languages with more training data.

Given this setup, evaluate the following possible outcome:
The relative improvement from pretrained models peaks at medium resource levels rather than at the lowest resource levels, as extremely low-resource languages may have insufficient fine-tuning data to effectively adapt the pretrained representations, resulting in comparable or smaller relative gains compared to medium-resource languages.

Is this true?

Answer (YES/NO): YES